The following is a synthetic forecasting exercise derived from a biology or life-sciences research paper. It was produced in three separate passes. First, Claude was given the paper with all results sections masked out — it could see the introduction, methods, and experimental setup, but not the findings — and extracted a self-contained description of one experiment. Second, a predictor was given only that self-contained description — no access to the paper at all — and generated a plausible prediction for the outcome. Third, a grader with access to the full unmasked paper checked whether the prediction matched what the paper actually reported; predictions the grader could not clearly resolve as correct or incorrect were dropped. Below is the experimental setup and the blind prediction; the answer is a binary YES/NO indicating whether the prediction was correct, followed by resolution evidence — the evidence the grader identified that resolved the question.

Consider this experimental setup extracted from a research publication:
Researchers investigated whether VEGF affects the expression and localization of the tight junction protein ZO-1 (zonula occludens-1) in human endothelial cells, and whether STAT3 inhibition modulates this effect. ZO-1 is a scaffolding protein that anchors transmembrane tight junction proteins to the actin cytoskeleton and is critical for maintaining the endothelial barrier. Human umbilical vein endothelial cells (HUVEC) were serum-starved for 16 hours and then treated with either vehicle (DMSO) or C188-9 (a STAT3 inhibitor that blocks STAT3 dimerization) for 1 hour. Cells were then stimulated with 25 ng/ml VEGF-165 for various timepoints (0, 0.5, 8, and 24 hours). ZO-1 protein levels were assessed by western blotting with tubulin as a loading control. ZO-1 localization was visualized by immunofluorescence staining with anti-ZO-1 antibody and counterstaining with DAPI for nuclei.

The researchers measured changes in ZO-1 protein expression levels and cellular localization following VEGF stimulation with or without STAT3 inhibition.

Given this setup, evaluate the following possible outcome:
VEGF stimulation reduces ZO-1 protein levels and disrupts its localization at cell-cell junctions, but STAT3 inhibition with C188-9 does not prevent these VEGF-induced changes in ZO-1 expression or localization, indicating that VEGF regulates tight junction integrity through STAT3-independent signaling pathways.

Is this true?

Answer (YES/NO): NO